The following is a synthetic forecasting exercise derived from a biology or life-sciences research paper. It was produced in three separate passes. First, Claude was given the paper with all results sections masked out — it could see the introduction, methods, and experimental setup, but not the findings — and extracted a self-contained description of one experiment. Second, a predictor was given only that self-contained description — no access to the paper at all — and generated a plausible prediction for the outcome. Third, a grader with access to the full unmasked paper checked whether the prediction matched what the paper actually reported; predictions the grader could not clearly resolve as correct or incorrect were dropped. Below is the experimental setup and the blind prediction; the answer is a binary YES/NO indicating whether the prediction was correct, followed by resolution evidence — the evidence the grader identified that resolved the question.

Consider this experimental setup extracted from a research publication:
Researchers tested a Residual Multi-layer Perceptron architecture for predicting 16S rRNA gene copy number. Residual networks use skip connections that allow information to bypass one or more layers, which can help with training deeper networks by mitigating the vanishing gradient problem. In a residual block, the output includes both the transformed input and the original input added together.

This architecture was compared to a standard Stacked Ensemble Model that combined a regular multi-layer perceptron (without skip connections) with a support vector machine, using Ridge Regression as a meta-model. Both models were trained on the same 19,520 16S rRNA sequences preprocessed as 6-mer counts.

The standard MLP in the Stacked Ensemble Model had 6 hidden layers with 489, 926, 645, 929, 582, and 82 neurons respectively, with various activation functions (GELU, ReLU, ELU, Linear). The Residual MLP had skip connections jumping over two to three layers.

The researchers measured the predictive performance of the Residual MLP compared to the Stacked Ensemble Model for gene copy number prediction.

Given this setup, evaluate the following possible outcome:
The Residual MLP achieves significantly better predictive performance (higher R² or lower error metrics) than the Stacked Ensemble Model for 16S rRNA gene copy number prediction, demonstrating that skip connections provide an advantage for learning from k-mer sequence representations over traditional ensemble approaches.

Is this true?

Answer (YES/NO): NO